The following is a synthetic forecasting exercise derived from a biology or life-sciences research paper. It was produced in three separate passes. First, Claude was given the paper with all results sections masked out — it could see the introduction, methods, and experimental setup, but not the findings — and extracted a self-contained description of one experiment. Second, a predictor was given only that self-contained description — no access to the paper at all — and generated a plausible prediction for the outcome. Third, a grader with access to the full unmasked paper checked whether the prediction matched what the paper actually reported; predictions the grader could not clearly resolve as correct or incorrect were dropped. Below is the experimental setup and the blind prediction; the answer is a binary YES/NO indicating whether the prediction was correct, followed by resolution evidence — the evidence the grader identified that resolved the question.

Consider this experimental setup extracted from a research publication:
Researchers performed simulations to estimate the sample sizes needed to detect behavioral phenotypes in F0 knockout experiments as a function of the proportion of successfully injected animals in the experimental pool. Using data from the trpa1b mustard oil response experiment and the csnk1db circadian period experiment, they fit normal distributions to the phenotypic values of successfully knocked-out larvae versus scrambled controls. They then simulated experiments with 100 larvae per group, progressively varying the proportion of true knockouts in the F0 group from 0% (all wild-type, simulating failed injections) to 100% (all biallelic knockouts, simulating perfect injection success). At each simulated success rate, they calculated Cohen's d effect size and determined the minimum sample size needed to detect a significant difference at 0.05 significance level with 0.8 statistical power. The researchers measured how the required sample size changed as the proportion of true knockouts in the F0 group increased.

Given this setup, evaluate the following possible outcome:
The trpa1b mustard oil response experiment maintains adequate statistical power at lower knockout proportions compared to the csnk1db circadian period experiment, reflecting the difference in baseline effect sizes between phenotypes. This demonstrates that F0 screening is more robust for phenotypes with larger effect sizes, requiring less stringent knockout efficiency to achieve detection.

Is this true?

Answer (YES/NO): YES